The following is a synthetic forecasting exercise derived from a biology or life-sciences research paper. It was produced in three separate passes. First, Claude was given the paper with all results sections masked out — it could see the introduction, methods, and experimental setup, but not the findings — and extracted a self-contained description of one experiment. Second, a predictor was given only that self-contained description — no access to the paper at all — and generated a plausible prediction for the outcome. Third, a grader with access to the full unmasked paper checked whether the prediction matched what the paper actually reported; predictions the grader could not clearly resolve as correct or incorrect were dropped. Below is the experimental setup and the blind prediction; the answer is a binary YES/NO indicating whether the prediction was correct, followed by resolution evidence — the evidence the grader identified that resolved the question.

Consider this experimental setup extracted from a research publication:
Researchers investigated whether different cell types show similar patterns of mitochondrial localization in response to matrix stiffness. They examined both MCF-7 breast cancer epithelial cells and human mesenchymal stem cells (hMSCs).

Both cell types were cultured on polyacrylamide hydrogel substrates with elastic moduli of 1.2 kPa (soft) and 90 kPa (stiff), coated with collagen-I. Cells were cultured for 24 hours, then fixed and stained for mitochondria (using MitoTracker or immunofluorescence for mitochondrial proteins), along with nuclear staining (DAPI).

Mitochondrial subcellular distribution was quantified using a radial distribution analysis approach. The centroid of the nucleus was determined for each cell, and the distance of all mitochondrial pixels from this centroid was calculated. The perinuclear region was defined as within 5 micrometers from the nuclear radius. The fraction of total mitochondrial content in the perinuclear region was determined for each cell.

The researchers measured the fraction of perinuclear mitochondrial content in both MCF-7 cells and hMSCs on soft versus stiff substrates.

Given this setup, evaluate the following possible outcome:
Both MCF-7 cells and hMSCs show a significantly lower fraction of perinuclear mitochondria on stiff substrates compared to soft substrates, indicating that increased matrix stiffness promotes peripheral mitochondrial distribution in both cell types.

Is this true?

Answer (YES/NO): NO